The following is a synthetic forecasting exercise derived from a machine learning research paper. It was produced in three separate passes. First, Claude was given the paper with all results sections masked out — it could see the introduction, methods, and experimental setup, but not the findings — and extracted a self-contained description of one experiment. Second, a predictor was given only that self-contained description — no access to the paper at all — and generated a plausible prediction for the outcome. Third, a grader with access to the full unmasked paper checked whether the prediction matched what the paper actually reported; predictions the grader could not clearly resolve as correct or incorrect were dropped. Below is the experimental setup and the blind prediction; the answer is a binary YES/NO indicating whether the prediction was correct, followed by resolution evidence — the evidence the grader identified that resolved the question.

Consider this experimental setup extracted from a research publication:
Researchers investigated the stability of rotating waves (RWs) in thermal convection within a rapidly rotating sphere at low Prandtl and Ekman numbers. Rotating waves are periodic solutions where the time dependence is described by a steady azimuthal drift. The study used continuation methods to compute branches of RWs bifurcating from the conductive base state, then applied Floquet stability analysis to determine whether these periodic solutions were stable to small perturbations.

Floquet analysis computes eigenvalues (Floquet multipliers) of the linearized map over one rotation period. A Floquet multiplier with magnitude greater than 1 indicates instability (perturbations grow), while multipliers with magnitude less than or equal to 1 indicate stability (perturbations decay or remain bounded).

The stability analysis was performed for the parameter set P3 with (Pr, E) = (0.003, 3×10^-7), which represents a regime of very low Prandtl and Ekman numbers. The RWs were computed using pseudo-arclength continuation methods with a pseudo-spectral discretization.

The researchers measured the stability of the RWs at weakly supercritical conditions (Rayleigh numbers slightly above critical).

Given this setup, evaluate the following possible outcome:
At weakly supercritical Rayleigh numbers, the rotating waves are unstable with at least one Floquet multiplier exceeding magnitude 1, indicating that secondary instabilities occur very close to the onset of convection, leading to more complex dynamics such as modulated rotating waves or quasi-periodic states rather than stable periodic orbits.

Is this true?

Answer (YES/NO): NO